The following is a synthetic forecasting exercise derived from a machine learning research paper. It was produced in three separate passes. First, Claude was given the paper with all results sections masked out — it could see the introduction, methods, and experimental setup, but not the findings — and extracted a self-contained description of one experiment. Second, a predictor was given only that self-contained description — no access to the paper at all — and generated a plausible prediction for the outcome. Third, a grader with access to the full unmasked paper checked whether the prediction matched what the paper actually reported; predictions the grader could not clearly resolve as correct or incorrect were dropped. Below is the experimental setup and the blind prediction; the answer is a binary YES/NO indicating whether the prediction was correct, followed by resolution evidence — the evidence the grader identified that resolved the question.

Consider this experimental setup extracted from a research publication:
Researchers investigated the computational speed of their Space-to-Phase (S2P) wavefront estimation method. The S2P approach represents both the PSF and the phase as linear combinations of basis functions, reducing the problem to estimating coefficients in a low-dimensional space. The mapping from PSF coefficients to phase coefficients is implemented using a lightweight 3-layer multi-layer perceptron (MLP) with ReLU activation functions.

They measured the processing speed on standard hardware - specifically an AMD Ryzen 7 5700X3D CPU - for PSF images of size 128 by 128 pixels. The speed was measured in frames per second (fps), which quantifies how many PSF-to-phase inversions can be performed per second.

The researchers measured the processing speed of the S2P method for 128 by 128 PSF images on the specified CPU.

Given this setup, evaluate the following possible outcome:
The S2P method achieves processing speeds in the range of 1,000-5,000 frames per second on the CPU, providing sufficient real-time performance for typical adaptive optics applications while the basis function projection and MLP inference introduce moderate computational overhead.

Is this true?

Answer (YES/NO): NO